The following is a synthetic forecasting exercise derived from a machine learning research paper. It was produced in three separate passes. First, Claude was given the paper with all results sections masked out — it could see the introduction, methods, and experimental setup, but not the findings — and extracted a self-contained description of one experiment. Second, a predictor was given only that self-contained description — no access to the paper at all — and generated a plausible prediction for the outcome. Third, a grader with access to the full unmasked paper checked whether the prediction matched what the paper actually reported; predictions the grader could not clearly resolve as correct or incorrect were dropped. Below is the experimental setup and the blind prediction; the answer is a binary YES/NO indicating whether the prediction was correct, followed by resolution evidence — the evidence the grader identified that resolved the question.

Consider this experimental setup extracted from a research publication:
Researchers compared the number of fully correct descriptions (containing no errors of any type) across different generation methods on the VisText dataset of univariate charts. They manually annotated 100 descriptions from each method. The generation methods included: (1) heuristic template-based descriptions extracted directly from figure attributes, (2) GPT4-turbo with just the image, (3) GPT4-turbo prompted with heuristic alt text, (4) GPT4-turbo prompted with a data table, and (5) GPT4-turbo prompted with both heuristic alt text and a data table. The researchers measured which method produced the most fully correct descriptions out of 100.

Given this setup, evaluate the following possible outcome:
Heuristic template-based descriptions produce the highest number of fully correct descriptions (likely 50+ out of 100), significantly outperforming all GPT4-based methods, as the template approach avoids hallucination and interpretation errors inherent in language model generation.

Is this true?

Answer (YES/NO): NO